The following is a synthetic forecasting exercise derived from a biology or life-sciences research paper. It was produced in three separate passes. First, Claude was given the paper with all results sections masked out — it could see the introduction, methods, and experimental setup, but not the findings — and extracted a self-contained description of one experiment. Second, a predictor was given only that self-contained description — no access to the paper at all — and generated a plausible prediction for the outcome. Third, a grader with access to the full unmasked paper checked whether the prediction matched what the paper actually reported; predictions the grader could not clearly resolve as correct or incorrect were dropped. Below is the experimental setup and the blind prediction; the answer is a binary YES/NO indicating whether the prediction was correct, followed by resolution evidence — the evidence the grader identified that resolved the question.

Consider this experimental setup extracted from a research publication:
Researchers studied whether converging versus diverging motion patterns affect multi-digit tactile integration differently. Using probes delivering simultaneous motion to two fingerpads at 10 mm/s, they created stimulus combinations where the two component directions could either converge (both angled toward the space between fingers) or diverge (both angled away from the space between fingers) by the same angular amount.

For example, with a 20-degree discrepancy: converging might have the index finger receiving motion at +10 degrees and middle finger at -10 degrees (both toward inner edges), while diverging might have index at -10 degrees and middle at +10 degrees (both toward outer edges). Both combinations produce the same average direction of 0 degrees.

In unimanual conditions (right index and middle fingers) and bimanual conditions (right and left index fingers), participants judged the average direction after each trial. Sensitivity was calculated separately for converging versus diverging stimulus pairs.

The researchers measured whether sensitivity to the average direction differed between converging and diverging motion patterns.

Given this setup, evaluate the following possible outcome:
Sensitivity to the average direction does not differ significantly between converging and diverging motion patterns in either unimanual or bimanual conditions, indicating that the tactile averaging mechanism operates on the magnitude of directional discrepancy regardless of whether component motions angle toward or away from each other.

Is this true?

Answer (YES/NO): NO